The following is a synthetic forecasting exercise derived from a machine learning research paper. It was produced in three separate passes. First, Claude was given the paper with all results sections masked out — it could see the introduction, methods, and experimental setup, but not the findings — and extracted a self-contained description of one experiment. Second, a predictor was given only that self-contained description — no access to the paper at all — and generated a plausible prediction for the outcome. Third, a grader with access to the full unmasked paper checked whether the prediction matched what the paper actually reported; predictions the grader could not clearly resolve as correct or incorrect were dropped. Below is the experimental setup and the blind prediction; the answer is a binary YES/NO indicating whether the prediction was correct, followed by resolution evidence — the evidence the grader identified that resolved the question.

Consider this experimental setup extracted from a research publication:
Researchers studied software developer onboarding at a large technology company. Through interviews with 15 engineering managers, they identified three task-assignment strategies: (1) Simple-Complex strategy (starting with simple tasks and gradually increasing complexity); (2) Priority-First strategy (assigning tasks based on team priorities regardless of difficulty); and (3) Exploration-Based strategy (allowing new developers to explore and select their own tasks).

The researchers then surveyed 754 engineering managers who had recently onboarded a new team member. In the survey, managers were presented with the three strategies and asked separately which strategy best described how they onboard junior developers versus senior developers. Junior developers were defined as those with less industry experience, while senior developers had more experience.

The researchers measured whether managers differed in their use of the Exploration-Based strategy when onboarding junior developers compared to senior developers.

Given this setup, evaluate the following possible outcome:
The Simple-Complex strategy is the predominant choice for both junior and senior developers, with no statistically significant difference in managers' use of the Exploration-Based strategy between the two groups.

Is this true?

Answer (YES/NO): NO